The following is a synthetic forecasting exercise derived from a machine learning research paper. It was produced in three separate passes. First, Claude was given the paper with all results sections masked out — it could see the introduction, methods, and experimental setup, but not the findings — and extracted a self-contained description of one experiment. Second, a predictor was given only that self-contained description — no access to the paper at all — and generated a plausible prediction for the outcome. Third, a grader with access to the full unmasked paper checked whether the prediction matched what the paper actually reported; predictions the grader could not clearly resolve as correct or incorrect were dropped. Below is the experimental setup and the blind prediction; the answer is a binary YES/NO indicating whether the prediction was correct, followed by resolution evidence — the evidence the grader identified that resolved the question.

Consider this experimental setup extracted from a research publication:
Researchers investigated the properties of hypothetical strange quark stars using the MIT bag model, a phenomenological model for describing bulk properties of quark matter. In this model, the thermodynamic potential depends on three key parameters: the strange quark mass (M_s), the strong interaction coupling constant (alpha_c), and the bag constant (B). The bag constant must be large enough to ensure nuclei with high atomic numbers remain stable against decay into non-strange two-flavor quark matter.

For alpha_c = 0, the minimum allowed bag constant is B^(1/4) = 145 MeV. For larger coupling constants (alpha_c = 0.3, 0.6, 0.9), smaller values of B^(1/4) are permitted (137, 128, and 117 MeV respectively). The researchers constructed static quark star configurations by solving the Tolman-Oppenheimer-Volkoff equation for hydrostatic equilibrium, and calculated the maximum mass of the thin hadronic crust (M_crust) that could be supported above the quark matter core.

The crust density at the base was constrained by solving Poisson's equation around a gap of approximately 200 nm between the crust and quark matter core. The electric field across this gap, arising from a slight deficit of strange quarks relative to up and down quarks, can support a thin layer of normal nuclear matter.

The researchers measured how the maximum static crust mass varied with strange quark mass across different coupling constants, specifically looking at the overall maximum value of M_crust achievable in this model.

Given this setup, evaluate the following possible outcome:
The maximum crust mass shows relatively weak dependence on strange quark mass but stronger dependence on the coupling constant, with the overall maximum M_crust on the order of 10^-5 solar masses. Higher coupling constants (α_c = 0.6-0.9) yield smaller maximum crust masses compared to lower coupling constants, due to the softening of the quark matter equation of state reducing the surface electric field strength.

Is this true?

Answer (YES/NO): NO